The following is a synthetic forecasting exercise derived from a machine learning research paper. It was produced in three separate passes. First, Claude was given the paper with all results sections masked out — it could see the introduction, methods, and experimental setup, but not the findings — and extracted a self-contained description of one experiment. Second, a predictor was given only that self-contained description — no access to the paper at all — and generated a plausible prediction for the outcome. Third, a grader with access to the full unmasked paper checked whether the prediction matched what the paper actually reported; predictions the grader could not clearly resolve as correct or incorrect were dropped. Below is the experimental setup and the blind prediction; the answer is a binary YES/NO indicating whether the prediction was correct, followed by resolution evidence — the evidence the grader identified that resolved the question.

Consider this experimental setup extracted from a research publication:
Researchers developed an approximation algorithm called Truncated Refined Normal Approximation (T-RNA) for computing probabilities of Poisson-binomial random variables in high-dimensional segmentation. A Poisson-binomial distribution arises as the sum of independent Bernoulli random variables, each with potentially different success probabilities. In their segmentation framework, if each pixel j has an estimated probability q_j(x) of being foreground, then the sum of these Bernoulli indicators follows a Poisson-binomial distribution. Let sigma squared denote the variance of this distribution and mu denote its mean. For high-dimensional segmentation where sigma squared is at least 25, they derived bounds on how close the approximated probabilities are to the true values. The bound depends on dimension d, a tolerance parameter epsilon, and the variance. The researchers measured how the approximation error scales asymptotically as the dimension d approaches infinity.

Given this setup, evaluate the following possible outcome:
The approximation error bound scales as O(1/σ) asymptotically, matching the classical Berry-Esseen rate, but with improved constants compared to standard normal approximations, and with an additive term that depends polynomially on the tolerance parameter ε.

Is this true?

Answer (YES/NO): NO